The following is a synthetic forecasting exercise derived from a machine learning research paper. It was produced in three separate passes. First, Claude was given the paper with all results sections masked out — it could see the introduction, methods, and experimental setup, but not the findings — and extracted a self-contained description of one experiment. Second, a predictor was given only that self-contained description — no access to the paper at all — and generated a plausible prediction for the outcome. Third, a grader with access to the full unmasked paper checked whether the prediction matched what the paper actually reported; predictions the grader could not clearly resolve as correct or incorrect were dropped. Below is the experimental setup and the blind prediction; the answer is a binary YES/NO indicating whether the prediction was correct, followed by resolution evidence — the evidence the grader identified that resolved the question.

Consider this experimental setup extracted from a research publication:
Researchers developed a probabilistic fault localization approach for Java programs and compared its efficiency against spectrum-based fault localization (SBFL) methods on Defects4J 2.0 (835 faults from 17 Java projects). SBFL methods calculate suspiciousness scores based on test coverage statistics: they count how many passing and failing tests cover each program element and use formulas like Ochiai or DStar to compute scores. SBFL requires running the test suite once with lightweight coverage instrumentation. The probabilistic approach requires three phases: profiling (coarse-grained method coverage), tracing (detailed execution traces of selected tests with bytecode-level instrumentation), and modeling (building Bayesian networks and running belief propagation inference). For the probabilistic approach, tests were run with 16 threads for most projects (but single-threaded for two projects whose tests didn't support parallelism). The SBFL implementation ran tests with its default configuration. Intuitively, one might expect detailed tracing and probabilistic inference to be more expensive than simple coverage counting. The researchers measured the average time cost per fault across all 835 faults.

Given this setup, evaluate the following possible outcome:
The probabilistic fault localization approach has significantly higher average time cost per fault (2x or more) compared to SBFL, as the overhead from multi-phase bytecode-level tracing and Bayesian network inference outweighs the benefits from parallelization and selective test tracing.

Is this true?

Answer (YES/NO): NO